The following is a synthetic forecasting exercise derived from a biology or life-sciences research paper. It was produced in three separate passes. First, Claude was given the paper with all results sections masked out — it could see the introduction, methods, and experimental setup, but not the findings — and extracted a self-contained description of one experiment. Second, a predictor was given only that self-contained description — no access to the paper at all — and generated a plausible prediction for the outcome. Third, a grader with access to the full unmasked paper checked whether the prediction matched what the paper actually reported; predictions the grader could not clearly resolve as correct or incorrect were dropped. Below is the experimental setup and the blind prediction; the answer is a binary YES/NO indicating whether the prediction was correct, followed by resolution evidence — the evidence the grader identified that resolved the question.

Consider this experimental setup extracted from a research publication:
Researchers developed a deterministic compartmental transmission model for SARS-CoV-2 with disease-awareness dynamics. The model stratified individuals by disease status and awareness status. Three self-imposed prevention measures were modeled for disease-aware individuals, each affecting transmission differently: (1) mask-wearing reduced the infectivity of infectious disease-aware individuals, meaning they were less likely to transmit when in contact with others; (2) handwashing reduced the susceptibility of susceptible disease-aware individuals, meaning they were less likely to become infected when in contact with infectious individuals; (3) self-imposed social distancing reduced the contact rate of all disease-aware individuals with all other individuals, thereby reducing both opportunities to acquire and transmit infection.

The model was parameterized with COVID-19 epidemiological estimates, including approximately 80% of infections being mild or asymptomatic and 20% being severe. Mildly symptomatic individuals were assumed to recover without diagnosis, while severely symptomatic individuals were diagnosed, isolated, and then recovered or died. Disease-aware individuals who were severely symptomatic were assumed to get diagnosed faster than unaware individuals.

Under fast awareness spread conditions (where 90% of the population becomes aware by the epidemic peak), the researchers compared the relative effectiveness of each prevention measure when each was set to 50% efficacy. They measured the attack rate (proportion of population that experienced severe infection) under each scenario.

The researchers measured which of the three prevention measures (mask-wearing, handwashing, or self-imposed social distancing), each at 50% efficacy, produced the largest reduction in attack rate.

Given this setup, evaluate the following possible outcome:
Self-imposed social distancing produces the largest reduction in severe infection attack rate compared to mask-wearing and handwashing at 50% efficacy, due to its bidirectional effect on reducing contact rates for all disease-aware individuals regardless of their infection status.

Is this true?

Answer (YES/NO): NO